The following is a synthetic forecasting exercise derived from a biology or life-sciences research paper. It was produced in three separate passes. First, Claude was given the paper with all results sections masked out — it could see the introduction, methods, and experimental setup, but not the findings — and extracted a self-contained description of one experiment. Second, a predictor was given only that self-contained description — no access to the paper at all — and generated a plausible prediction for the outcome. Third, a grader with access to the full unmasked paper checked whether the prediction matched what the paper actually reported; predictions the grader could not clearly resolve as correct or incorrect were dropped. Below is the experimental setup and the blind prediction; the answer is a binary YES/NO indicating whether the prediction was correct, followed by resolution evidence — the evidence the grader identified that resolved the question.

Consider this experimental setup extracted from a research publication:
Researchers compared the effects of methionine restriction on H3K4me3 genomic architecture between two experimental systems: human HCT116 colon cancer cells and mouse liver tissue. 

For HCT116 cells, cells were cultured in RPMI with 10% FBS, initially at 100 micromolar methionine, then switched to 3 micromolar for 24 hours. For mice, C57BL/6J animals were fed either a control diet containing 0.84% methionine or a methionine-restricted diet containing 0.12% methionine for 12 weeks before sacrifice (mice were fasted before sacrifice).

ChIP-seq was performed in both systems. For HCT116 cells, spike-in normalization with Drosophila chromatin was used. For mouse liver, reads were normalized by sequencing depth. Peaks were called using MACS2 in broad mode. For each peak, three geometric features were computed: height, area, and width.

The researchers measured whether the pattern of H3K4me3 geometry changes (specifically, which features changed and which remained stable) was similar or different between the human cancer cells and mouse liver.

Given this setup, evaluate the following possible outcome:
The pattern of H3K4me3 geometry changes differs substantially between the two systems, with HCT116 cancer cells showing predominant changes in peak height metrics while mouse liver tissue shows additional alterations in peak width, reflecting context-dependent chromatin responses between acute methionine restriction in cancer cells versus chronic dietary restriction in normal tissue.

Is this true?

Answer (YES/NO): NO